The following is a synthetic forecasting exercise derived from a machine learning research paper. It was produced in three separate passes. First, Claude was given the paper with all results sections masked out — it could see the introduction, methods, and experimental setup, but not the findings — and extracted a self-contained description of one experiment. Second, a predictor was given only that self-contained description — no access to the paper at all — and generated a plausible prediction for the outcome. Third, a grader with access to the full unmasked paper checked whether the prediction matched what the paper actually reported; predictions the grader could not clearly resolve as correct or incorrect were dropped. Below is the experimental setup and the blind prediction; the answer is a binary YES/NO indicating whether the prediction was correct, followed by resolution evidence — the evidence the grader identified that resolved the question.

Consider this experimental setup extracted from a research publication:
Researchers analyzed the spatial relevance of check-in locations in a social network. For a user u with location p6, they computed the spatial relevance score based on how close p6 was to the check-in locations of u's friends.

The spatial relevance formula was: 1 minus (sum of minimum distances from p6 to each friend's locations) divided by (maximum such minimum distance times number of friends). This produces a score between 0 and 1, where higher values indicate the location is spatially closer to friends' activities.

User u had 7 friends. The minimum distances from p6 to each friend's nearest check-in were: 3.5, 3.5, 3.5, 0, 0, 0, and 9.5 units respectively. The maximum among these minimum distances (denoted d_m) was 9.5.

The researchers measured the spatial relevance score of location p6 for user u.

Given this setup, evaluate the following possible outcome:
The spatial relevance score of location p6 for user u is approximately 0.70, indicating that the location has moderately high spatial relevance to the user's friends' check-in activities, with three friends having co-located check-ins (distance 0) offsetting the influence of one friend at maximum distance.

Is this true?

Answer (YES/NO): YES